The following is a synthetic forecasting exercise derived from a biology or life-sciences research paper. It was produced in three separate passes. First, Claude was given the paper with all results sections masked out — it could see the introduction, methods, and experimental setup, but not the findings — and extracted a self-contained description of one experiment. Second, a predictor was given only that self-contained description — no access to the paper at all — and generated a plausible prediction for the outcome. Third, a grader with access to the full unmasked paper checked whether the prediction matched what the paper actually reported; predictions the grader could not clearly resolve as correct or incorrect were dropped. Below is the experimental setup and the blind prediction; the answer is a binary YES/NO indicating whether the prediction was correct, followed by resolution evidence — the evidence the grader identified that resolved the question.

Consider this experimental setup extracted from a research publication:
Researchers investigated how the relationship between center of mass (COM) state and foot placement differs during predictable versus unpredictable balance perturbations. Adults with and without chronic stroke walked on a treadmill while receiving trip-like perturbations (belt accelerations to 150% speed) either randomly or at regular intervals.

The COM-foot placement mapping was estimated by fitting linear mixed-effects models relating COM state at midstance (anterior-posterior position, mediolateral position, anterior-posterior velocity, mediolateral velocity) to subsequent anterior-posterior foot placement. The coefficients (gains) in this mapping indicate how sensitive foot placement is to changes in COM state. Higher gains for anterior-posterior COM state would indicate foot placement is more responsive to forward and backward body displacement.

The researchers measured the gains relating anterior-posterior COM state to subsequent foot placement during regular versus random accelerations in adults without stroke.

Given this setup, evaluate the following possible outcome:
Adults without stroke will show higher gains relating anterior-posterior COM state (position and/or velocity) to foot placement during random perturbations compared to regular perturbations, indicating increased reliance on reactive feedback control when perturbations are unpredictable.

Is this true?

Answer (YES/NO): NO